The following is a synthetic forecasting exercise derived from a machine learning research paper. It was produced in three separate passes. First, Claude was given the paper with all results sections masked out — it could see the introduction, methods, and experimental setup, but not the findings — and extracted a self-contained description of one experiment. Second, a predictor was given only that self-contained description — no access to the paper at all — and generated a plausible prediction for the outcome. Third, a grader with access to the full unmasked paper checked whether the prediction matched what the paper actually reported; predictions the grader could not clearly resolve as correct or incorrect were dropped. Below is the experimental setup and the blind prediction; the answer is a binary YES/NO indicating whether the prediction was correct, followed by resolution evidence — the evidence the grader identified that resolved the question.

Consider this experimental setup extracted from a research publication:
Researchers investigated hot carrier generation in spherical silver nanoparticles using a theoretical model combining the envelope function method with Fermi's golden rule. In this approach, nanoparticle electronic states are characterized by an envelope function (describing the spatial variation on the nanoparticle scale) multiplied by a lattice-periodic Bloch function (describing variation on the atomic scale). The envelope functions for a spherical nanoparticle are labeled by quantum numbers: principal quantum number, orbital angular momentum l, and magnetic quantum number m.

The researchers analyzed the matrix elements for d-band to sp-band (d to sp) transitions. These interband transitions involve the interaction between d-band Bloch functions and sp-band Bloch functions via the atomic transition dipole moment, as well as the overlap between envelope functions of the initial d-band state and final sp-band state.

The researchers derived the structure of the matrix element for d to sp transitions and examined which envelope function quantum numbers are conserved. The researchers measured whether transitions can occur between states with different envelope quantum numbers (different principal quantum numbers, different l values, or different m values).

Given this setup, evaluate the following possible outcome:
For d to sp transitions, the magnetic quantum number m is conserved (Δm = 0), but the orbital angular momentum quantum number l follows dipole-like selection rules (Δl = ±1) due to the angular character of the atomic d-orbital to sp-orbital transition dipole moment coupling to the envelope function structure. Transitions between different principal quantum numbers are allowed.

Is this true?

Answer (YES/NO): NO